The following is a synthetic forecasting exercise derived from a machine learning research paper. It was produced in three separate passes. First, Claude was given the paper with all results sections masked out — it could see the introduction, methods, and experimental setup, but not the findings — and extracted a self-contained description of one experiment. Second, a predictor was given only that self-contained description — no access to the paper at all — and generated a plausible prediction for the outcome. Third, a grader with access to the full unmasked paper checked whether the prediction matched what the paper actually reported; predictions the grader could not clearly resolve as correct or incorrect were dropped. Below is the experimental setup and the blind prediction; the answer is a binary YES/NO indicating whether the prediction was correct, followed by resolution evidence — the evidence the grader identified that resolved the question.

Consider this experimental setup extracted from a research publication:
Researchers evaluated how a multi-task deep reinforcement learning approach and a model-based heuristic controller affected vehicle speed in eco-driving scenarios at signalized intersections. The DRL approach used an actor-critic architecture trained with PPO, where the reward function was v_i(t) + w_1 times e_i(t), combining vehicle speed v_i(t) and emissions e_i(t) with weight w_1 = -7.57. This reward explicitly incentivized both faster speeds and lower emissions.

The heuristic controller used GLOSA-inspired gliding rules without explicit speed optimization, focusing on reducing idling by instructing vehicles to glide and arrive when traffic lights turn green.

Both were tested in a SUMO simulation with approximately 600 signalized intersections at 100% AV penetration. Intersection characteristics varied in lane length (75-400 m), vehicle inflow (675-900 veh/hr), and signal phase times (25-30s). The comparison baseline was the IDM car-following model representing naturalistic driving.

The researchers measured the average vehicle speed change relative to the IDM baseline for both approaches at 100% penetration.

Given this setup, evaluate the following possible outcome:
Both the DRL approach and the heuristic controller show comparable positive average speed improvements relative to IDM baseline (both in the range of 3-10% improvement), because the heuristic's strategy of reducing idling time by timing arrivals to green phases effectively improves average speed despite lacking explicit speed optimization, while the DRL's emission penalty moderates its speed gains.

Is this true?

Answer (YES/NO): NO